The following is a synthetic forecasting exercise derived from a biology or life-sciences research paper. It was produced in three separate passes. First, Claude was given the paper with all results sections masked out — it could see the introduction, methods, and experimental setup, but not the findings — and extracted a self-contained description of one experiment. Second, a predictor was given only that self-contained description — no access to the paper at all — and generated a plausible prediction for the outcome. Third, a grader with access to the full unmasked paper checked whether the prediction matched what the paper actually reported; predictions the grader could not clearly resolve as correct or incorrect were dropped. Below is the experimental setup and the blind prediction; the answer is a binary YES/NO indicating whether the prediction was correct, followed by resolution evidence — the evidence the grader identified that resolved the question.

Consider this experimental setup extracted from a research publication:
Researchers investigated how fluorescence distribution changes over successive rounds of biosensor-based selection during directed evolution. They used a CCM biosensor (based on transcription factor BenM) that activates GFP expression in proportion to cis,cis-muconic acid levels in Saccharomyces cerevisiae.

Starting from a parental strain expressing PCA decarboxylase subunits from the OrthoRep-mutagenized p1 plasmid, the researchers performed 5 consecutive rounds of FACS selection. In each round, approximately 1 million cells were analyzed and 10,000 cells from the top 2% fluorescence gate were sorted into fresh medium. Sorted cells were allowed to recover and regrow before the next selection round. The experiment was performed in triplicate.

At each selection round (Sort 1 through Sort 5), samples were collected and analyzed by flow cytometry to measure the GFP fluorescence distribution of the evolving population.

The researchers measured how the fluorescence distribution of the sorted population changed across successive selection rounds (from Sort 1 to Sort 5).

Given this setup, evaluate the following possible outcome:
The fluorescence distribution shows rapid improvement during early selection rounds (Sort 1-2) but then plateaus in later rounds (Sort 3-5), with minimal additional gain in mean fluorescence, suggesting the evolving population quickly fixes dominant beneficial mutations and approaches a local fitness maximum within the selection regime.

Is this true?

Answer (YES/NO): NO